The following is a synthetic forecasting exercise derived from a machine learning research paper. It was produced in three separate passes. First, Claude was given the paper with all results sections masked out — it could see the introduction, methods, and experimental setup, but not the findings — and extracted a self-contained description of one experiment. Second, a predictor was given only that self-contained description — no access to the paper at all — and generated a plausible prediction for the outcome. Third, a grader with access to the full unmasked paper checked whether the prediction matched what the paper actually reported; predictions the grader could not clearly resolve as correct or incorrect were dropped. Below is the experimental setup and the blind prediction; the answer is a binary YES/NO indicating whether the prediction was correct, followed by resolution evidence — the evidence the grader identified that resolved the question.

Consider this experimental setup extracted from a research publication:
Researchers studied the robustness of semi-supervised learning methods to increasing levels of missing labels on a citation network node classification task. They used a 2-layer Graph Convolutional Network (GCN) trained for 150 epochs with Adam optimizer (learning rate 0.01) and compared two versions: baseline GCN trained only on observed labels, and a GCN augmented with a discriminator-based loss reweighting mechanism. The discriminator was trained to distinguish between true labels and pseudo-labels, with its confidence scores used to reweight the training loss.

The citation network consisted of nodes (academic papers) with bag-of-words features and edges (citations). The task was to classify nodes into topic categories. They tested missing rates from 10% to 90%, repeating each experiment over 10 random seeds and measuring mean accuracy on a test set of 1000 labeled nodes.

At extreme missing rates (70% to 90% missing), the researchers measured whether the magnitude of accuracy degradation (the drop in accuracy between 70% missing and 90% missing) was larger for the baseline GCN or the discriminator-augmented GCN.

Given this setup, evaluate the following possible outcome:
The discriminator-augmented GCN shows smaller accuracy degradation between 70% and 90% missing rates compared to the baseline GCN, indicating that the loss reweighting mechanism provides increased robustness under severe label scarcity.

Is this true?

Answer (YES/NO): NO